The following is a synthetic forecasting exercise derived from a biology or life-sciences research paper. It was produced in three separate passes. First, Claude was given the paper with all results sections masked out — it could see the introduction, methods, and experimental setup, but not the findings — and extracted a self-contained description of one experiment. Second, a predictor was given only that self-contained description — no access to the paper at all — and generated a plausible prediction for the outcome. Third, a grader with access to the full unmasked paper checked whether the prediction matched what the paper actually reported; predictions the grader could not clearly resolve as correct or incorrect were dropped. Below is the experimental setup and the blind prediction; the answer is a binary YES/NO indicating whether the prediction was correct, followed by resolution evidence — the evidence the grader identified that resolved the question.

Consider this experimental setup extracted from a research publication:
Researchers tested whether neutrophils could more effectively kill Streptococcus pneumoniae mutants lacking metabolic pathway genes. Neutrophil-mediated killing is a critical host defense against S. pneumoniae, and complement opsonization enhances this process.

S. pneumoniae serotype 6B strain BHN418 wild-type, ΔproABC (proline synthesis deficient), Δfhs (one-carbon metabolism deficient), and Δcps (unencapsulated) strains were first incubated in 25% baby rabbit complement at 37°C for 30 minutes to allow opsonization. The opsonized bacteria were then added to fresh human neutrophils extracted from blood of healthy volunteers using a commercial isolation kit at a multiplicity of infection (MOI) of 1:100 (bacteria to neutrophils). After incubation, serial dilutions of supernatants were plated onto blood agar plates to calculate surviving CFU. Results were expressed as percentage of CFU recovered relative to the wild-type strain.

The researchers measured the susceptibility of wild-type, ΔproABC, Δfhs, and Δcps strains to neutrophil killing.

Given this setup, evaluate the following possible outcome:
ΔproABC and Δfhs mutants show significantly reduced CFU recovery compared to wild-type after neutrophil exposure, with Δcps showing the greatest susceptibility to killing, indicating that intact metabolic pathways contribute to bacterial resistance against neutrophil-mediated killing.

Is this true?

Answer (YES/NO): NO